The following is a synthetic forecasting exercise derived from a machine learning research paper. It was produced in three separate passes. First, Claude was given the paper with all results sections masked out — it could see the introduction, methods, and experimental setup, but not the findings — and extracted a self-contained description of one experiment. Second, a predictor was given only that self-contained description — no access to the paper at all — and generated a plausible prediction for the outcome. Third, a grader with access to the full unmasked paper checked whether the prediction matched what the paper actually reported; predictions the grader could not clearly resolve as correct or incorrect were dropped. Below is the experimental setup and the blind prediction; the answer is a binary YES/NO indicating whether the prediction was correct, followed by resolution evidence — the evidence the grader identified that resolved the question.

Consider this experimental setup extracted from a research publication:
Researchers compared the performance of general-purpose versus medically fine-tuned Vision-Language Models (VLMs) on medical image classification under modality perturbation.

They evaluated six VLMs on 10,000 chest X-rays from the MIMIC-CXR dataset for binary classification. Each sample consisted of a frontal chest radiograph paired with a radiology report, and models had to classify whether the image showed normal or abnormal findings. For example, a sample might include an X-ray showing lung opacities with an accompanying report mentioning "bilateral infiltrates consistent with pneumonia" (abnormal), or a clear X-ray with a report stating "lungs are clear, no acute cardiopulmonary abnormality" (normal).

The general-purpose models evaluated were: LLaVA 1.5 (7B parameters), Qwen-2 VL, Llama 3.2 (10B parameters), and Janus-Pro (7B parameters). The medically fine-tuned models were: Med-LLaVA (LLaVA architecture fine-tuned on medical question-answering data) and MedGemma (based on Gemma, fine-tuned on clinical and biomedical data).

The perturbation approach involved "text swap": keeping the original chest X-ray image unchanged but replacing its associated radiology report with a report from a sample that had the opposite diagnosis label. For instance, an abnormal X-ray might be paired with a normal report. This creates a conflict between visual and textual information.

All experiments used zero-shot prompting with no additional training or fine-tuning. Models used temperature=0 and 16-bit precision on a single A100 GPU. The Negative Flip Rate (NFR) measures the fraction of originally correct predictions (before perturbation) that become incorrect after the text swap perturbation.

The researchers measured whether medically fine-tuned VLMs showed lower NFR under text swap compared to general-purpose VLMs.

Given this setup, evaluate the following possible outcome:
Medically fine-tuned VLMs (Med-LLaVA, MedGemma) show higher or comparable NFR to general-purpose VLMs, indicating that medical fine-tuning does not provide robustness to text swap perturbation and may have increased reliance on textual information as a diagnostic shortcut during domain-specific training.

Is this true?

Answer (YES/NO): NO